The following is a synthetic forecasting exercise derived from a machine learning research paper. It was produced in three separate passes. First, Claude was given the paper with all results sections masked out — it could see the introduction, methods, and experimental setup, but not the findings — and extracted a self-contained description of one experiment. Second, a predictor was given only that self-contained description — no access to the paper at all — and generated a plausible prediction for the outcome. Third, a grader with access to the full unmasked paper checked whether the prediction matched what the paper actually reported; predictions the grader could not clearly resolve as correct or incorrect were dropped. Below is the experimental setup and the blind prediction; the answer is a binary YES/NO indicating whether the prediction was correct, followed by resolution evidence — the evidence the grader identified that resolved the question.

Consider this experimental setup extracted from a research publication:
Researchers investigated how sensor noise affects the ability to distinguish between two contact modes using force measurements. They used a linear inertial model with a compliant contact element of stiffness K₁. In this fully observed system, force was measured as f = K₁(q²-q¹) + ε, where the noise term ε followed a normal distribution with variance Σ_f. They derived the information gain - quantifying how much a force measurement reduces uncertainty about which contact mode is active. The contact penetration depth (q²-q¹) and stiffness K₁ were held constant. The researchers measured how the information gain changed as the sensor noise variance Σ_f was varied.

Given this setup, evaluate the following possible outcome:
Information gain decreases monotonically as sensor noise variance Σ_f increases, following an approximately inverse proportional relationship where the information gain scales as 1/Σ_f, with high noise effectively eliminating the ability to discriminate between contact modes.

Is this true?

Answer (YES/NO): YES